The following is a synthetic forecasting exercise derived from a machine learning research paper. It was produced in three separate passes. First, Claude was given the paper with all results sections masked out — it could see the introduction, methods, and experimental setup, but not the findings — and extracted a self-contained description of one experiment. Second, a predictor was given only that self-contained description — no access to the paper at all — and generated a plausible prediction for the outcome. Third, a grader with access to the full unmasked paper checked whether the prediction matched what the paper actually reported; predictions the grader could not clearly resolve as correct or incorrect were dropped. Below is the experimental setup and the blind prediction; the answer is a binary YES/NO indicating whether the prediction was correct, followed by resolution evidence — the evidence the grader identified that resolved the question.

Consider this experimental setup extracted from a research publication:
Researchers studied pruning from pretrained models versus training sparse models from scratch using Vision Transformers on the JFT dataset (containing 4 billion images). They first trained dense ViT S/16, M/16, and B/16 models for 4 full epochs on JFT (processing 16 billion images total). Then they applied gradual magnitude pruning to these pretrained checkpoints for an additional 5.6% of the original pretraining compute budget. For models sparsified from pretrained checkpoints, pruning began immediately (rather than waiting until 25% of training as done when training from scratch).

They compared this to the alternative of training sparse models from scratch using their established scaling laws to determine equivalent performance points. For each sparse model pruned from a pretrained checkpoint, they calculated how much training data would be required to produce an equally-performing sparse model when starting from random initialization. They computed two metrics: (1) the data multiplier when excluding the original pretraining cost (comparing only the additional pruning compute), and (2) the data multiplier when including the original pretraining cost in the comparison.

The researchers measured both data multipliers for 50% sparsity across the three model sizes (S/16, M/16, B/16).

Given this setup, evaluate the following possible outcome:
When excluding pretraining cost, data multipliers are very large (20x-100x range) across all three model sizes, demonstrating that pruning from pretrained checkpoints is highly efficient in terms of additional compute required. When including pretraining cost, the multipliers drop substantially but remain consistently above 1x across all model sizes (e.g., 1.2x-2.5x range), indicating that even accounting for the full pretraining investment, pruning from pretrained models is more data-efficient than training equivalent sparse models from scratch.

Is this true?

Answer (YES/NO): NO